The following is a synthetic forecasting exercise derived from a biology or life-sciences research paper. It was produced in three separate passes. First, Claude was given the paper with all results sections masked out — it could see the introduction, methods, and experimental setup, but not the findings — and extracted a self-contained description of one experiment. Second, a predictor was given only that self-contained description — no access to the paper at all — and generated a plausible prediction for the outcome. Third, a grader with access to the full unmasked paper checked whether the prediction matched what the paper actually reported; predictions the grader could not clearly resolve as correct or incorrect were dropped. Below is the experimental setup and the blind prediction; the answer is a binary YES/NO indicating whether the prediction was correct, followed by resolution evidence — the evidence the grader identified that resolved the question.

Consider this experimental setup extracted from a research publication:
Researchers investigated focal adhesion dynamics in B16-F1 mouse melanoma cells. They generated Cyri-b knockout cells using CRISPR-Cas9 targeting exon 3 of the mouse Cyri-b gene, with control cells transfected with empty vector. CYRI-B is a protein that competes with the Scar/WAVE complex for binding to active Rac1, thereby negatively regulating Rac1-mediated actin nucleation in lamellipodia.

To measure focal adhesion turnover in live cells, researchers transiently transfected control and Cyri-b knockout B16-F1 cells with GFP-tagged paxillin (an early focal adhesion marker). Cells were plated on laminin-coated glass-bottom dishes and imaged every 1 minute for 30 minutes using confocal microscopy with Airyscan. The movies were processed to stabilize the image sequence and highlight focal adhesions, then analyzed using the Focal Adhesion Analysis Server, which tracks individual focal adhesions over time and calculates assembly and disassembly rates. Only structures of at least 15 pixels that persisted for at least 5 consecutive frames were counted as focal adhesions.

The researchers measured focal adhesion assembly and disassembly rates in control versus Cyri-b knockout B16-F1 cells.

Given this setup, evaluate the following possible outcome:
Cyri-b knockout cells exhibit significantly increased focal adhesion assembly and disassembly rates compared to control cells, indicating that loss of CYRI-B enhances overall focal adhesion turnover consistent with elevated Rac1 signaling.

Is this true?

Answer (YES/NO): NO